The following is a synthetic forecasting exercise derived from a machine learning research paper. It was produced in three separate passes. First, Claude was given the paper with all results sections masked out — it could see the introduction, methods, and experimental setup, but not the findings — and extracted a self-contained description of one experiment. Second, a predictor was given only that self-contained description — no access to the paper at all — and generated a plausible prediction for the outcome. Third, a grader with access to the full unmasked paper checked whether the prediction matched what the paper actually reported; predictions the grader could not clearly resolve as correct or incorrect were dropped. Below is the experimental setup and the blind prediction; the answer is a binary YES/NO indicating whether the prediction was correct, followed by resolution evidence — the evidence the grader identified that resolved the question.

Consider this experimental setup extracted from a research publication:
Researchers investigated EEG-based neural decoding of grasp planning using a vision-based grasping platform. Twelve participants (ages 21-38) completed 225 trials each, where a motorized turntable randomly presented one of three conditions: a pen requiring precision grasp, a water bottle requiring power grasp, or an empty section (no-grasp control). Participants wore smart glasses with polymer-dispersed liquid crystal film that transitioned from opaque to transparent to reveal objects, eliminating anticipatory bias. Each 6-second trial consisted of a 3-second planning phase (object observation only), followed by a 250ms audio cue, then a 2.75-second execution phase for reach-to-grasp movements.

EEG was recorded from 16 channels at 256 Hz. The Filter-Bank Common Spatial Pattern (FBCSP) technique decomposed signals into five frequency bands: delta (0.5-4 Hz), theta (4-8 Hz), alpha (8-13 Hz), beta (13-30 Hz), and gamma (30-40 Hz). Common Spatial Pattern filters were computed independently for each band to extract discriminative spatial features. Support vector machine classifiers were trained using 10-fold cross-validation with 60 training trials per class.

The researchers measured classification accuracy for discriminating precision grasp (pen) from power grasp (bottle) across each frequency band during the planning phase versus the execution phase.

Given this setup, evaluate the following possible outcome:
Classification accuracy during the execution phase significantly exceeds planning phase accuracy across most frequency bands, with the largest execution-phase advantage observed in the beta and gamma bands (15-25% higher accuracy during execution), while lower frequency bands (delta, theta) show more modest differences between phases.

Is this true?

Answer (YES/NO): NO